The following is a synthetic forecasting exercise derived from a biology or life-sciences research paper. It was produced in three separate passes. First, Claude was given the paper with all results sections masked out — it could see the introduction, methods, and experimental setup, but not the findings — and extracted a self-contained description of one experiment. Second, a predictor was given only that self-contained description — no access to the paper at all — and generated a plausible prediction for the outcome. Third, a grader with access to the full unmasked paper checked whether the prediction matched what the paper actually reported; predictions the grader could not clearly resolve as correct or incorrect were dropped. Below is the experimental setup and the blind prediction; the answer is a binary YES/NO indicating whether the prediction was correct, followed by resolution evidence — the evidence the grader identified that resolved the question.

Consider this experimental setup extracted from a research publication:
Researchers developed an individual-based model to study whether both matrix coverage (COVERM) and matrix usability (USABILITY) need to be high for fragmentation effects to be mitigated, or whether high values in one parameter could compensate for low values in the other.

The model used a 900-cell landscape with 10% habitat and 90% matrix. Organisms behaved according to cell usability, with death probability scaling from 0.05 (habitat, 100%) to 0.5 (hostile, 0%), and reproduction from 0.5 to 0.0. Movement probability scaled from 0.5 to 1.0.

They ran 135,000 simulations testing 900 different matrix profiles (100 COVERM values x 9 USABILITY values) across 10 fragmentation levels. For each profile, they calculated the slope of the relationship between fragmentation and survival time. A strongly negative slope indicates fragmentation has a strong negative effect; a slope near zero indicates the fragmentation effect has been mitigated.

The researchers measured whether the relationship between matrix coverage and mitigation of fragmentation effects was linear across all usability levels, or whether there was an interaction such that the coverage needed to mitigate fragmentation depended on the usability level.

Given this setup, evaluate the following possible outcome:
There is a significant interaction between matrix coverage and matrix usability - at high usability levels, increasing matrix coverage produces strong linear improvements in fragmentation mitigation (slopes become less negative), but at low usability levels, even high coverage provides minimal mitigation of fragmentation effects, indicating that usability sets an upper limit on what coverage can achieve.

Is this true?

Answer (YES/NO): YES